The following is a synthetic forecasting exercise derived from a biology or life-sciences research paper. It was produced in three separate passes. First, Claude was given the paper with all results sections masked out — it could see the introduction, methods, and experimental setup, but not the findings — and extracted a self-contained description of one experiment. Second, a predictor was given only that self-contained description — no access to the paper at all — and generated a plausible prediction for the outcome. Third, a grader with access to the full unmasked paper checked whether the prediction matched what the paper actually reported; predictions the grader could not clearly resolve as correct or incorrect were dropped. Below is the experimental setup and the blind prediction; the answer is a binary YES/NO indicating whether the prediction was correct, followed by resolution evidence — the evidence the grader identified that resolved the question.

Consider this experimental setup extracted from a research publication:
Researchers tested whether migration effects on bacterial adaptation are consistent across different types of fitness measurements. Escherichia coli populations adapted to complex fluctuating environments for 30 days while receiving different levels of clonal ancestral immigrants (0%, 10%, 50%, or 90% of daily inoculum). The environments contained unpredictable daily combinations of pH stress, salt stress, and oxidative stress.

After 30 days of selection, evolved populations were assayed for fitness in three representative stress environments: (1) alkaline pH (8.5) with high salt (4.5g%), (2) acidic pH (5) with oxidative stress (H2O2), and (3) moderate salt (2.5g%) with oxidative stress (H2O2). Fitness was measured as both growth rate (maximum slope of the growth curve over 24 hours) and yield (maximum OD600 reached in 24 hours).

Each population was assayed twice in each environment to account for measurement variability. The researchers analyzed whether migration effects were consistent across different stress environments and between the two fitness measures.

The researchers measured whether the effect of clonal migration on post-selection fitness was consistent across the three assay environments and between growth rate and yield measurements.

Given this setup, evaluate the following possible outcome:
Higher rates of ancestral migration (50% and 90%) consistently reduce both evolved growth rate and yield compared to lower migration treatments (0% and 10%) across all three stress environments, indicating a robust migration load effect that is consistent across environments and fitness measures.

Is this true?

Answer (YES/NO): NO